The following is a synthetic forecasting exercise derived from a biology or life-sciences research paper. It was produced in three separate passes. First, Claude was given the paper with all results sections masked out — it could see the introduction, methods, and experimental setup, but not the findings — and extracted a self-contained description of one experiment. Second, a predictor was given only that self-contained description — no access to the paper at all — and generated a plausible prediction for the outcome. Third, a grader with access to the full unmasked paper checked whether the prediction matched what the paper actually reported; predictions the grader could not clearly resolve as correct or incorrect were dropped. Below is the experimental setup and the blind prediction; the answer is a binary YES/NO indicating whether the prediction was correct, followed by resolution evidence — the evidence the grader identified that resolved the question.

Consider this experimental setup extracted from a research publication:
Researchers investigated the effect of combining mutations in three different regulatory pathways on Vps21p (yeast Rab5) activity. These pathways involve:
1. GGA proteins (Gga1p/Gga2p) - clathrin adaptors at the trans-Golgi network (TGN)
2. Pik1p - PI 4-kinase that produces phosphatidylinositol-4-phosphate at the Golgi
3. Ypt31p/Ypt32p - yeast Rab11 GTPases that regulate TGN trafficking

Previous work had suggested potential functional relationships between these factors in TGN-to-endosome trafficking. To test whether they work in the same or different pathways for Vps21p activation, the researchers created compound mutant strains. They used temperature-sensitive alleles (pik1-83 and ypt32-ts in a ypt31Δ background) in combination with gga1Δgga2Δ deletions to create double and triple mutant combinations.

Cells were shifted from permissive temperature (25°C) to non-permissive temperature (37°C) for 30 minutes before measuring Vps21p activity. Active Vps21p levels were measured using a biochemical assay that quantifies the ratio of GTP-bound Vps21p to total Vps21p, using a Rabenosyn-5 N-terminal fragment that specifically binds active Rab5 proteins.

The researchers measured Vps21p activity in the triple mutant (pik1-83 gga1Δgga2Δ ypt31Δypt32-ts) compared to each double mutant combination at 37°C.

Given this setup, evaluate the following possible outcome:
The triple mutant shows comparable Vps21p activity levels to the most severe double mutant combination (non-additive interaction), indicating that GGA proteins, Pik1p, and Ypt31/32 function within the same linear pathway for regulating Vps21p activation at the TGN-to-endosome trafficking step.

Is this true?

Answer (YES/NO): NO